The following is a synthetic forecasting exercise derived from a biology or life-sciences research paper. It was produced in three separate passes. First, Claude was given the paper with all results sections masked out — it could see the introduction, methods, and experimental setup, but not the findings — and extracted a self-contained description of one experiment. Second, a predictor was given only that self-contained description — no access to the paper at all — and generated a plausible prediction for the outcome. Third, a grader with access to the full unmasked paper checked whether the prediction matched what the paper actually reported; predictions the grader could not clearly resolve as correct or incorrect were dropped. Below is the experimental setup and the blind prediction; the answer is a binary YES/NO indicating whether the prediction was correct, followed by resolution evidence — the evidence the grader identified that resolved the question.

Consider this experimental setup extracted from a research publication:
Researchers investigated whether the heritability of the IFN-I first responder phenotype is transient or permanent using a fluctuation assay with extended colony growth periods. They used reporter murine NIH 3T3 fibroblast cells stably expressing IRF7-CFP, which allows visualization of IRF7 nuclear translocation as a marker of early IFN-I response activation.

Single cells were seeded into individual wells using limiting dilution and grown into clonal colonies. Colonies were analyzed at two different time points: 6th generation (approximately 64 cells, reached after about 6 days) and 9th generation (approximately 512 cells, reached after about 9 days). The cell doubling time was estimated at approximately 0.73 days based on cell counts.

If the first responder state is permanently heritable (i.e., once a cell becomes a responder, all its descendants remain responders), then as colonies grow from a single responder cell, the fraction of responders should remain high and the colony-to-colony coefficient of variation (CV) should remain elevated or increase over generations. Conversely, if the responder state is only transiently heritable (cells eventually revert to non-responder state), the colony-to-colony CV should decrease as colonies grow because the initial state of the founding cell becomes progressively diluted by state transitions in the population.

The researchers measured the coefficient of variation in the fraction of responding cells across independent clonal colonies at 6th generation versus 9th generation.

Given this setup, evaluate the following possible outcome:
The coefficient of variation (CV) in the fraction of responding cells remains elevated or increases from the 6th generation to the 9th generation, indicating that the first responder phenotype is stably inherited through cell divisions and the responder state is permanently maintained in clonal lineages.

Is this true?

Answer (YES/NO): NO